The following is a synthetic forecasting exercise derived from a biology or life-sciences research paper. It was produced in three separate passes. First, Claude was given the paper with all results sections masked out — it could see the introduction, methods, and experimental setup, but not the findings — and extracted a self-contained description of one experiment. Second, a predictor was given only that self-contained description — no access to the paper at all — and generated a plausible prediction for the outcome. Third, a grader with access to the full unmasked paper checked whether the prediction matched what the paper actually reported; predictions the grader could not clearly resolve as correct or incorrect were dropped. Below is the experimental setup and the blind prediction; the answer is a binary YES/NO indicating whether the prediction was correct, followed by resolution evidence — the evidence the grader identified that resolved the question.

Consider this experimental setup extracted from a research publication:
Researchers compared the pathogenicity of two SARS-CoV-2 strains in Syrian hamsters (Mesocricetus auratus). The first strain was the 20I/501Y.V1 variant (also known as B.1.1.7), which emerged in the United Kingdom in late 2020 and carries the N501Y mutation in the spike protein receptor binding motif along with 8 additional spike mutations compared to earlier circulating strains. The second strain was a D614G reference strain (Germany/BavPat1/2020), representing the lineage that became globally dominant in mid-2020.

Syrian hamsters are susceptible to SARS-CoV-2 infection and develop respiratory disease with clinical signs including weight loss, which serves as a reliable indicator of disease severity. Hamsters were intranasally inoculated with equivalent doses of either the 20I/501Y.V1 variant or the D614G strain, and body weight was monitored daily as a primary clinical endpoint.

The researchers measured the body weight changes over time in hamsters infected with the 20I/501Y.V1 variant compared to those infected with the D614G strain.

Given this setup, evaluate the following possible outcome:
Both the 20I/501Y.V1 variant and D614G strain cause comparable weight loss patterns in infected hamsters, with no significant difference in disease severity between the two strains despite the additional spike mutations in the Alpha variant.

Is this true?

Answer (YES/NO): NO